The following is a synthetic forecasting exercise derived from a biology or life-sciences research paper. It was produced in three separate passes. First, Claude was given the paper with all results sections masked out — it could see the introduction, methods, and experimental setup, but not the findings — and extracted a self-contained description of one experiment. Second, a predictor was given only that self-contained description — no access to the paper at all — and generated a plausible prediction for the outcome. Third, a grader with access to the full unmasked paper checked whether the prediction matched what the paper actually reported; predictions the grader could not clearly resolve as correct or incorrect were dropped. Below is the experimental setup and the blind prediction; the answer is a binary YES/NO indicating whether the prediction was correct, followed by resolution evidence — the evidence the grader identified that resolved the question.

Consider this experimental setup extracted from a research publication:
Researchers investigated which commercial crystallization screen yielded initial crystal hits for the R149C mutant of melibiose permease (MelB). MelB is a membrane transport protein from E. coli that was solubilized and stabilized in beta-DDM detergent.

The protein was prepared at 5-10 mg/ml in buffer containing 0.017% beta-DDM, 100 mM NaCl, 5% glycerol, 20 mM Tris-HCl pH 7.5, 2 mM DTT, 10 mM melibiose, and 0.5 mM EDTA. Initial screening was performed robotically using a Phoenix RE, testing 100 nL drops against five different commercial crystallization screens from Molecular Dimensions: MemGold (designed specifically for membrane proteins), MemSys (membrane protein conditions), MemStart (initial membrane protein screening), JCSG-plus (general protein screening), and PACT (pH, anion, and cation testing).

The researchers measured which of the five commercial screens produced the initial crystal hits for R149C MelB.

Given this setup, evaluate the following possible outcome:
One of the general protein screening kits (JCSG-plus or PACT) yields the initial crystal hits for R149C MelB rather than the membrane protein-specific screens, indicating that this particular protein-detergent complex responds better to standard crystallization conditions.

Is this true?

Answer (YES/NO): YES